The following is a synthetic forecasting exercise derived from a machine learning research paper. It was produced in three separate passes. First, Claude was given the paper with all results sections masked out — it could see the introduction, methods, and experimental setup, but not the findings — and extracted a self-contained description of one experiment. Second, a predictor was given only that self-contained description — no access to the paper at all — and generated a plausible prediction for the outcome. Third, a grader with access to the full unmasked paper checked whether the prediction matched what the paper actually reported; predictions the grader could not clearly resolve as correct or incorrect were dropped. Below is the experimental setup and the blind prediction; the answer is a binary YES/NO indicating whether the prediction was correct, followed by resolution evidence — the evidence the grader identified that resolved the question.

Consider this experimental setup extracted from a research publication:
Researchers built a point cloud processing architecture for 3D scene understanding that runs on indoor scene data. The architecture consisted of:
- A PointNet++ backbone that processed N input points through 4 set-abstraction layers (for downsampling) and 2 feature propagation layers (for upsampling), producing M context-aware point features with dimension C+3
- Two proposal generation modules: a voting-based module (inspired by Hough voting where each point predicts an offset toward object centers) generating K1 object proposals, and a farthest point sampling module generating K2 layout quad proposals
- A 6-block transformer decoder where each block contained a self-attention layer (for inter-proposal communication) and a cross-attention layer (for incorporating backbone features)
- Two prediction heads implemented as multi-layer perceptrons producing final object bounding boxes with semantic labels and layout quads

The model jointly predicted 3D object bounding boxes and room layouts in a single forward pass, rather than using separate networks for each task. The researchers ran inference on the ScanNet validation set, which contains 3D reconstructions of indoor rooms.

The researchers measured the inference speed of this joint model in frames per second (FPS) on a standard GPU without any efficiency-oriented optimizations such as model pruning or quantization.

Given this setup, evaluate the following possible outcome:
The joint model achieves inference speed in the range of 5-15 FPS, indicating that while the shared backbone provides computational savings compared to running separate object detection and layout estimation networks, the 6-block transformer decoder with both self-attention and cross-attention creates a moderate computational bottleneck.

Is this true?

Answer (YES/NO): YES